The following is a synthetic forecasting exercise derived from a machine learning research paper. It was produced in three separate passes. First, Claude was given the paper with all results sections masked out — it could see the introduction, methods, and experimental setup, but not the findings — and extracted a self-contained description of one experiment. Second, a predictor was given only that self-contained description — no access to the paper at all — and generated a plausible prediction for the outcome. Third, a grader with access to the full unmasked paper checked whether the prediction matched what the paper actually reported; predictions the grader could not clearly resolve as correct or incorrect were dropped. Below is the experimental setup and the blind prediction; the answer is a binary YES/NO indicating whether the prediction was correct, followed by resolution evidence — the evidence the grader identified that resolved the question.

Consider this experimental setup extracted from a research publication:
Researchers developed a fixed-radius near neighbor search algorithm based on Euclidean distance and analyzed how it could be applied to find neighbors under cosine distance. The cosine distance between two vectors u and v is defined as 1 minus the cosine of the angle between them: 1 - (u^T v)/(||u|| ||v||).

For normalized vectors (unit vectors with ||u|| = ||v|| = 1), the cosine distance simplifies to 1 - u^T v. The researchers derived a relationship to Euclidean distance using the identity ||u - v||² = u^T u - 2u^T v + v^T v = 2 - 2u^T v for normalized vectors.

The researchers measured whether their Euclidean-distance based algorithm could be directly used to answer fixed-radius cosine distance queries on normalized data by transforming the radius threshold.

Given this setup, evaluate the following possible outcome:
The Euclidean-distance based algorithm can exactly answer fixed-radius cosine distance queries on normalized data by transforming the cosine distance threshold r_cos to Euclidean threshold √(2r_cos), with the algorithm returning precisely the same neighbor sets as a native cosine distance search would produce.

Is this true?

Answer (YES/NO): YES